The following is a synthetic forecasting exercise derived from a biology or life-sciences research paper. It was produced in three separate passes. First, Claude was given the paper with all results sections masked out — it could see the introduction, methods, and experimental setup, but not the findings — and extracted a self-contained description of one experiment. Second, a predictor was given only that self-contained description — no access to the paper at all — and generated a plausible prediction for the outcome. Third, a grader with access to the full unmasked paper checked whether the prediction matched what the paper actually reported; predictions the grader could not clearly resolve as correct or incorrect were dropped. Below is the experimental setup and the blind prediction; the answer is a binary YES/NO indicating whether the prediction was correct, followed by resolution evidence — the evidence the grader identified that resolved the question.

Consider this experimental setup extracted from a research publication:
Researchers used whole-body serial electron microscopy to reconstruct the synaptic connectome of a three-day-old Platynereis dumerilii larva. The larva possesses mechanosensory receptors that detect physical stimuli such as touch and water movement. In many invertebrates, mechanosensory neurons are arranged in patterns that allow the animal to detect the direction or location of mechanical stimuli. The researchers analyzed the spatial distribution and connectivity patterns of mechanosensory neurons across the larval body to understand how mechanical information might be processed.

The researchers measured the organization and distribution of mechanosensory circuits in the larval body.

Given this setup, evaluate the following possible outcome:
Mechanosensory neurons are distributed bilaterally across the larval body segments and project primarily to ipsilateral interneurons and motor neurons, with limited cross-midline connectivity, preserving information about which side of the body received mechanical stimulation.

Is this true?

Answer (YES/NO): YES